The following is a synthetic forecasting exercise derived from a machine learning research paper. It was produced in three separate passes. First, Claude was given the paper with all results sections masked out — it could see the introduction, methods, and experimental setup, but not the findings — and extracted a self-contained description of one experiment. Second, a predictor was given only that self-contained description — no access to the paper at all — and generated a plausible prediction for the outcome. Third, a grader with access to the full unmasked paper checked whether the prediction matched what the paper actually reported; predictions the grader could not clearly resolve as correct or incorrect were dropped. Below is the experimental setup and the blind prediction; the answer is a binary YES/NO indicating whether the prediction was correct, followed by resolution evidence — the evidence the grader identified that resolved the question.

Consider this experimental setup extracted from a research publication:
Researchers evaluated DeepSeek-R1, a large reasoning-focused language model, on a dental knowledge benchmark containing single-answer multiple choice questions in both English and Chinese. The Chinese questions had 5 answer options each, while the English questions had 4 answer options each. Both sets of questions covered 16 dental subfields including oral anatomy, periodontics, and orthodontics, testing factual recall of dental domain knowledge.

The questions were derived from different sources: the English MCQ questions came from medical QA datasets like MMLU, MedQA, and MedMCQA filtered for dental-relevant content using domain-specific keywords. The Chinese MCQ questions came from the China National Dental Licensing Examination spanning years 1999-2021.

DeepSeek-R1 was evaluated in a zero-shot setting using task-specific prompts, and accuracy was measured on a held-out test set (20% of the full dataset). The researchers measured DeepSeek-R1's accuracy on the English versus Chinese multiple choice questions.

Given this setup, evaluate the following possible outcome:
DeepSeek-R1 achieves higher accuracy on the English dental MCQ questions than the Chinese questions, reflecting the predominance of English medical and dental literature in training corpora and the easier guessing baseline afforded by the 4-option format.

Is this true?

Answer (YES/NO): NO